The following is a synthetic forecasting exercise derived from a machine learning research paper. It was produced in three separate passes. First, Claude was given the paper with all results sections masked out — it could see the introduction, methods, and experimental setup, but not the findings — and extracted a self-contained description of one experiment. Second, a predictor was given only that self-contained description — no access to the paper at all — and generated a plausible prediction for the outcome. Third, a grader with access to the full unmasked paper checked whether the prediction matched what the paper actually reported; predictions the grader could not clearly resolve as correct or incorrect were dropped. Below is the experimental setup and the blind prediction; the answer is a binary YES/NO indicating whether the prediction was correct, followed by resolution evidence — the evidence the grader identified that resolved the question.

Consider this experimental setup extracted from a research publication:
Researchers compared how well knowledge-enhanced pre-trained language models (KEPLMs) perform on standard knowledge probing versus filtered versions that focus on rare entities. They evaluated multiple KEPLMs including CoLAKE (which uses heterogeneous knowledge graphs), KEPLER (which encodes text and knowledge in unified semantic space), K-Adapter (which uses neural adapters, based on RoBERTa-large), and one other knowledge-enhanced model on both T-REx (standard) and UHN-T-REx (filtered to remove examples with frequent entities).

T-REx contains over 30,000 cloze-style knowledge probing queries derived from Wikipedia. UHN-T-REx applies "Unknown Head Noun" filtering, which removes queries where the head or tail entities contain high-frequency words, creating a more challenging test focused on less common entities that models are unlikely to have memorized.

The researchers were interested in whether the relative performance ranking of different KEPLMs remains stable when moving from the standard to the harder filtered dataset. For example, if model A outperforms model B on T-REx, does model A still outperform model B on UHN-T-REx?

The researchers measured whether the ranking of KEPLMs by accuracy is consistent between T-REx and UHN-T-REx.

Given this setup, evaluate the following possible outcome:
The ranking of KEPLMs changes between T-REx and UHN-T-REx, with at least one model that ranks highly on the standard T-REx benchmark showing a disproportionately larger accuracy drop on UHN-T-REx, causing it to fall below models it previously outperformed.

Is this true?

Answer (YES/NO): YES